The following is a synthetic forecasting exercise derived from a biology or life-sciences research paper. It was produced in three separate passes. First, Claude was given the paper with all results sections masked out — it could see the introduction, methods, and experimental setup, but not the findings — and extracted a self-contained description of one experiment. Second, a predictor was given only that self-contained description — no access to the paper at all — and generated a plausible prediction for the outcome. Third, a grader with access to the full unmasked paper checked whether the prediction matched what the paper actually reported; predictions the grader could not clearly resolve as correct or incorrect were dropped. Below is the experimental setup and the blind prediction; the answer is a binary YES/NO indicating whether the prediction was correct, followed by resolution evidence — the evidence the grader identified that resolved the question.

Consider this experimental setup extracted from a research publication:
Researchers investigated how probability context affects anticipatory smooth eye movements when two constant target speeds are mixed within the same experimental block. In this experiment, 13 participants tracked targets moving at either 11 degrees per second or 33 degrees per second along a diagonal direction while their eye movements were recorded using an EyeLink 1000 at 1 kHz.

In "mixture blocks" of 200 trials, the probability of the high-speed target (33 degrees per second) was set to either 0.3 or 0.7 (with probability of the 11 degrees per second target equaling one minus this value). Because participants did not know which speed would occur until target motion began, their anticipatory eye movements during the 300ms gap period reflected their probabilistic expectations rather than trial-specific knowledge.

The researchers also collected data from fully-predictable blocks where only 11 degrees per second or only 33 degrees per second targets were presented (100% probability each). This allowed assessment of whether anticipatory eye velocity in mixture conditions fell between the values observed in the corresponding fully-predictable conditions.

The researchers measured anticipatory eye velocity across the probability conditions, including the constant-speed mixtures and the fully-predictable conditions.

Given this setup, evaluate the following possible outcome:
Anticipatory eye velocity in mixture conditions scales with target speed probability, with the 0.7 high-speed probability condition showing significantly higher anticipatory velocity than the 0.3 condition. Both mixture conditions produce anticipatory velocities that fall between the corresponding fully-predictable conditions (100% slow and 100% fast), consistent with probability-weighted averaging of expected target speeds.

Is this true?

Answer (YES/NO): YES